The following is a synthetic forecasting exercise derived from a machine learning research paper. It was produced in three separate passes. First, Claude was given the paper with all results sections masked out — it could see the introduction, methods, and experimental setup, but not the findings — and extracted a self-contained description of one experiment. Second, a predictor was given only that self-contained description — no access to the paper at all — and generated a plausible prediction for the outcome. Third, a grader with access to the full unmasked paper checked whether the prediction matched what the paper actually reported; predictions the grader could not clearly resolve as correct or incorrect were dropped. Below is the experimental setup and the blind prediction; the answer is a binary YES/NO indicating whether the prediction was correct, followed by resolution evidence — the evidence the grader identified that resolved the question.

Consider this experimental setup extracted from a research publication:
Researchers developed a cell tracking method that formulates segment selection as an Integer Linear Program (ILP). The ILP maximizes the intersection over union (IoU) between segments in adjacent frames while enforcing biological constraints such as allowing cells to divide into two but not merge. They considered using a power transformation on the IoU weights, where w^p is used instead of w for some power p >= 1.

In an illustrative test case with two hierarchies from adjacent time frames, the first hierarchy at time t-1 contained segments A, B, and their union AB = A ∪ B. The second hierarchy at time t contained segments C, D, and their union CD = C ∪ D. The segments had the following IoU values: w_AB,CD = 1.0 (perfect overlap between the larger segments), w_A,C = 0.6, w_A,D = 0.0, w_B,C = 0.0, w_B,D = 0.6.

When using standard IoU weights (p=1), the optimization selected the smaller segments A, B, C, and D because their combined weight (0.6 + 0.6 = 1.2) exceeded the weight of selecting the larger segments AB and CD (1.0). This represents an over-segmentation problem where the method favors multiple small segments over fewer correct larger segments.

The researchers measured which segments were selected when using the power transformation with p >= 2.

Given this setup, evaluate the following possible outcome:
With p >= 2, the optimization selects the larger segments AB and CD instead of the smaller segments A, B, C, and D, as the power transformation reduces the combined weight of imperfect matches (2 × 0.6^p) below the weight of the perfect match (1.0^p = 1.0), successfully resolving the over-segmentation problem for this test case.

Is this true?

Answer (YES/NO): YES